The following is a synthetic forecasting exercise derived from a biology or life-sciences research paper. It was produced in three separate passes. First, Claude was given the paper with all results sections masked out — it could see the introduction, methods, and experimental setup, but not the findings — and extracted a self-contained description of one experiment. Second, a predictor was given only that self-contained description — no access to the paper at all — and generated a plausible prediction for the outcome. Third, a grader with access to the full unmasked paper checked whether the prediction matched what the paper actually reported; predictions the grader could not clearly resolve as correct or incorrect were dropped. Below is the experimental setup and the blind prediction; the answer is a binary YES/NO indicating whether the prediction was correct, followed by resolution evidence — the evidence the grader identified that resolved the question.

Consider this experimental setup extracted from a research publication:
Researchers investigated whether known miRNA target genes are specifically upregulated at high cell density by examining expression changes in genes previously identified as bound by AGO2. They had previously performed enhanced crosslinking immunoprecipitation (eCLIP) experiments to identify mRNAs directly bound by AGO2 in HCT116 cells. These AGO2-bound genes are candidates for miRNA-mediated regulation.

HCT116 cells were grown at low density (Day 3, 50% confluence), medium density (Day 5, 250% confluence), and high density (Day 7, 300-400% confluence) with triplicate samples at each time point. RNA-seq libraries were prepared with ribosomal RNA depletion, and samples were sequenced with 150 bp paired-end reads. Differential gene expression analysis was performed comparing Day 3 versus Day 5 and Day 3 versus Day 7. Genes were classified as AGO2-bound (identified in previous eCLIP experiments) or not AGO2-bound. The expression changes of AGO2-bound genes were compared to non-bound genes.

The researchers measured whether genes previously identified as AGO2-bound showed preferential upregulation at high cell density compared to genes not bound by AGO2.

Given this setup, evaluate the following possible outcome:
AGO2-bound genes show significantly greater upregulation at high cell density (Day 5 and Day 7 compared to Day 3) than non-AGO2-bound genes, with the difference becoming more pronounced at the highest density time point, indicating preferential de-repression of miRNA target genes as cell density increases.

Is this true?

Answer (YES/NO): NO